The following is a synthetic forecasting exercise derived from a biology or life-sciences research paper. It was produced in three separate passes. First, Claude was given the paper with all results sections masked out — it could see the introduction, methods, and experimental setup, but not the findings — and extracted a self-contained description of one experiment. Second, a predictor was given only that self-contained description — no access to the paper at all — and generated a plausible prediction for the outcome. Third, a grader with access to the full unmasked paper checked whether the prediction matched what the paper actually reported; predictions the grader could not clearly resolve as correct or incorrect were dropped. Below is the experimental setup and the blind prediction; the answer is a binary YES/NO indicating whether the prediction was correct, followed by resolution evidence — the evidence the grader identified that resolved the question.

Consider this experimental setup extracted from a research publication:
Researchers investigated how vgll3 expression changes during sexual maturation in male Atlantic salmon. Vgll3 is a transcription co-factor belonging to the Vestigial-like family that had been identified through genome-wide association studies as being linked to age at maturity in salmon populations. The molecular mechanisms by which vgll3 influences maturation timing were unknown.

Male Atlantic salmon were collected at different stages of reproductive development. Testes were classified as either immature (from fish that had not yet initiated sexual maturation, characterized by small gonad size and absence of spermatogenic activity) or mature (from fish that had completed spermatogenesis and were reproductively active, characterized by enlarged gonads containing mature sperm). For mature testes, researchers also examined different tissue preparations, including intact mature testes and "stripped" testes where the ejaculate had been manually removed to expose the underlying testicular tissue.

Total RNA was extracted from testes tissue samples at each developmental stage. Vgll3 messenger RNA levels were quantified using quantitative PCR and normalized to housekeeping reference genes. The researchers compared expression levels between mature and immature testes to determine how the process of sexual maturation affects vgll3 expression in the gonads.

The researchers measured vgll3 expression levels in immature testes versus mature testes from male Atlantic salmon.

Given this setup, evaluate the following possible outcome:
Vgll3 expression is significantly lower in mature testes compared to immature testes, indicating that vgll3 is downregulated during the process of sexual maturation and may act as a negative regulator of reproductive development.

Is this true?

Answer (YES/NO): YES